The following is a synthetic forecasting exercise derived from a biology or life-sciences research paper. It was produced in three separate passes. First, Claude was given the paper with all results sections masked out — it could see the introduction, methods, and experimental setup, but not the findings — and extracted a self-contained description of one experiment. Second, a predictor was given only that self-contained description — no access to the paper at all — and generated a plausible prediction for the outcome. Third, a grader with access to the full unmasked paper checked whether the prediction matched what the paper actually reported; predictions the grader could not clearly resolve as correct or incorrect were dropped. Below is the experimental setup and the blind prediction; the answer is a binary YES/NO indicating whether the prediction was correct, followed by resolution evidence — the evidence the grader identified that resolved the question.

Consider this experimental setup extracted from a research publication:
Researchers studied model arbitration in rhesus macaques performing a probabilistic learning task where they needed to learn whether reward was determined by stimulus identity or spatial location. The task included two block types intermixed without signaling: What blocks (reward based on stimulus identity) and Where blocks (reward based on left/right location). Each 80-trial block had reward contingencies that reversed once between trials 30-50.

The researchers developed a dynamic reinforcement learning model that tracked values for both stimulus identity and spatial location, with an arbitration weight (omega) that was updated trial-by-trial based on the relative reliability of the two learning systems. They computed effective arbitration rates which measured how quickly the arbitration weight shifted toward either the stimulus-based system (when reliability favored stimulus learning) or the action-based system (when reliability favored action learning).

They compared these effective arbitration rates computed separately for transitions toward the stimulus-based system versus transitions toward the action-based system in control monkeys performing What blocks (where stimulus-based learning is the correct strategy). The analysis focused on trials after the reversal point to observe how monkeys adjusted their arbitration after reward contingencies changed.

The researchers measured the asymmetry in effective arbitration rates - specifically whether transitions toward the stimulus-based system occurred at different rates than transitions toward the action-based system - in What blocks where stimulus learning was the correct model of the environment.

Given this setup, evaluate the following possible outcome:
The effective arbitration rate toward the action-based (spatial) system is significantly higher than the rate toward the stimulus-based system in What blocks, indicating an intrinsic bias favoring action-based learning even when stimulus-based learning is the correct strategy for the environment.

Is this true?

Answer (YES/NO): NO